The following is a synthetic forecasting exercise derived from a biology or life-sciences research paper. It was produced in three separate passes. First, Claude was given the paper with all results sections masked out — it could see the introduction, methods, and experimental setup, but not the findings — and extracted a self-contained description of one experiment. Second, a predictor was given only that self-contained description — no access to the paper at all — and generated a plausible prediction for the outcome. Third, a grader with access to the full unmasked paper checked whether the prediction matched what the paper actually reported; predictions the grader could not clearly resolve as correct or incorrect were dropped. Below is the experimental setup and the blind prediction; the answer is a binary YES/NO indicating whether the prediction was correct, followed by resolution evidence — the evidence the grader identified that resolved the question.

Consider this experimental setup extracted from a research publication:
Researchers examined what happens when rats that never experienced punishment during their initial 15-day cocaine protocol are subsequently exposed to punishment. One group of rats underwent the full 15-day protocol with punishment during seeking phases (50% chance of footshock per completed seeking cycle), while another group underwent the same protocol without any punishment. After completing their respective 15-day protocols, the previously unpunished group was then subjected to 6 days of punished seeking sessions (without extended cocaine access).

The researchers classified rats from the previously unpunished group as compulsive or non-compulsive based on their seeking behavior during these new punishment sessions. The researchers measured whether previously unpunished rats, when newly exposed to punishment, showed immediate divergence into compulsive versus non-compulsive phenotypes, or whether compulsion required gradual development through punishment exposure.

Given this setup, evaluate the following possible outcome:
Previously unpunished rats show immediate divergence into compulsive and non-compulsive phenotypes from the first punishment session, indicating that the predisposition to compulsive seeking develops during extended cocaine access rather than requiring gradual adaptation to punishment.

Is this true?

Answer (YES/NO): YES